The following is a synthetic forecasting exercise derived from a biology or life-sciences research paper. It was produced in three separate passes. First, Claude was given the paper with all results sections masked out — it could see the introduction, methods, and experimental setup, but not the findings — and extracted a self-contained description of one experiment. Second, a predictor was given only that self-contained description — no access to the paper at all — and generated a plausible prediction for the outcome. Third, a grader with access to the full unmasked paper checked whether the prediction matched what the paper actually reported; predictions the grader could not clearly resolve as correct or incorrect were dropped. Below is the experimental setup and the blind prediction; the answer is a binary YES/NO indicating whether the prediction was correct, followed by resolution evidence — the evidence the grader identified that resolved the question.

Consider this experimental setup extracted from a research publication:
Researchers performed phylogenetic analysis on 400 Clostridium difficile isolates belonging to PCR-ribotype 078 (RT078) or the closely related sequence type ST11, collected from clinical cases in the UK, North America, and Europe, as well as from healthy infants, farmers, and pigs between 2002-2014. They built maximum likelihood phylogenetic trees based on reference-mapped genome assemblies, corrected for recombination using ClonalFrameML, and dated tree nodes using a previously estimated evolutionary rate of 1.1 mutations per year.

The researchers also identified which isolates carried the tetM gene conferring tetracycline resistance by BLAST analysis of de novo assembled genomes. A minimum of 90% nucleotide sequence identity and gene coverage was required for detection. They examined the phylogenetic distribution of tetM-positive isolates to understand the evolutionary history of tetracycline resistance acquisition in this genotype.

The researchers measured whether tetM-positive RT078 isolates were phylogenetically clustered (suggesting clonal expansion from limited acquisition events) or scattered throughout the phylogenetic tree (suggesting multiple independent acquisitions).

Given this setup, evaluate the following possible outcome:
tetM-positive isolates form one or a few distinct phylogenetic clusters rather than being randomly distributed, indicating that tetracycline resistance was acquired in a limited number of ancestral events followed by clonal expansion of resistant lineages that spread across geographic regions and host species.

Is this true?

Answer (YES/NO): YES